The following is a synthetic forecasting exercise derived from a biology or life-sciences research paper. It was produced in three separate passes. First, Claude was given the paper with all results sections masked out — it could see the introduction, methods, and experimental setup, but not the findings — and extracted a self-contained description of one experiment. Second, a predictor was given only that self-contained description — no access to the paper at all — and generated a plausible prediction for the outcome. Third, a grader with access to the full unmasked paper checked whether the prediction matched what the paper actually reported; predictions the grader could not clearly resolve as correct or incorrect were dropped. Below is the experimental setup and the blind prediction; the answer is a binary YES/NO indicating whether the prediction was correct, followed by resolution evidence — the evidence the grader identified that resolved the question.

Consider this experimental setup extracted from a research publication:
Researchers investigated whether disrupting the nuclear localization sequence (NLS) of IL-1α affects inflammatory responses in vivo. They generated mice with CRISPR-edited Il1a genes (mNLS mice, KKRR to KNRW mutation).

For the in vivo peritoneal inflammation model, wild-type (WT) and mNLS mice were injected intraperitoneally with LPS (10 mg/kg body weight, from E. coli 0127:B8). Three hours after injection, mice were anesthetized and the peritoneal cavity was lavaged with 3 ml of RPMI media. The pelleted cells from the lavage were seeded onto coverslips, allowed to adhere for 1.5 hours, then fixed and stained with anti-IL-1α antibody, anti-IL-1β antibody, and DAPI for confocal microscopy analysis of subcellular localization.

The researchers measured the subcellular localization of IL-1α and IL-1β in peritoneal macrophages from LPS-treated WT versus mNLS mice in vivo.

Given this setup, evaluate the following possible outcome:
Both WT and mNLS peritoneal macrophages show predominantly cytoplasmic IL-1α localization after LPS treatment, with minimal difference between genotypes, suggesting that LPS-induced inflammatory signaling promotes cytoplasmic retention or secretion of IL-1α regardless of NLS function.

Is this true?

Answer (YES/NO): NO